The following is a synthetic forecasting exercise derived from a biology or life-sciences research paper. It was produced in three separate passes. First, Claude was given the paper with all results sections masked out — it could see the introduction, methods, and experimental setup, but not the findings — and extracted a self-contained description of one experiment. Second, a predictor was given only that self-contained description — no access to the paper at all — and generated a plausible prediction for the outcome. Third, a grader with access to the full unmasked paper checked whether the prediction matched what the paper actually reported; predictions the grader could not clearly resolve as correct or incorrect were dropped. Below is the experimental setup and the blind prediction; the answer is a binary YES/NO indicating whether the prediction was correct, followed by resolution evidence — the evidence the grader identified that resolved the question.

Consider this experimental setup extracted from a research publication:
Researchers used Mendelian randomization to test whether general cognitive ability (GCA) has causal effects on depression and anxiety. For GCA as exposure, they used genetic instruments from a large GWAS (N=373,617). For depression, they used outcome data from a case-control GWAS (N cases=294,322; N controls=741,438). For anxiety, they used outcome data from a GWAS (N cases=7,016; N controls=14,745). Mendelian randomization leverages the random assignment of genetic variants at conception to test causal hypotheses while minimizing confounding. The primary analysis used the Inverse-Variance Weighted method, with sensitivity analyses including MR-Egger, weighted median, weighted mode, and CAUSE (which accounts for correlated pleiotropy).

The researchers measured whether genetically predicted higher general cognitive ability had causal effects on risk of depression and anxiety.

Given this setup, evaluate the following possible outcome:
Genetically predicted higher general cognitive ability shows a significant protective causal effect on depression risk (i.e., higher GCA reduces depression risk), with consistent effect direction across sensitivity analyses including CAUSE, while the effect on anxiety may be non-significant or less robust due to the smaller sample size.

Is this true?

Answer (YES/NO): NO